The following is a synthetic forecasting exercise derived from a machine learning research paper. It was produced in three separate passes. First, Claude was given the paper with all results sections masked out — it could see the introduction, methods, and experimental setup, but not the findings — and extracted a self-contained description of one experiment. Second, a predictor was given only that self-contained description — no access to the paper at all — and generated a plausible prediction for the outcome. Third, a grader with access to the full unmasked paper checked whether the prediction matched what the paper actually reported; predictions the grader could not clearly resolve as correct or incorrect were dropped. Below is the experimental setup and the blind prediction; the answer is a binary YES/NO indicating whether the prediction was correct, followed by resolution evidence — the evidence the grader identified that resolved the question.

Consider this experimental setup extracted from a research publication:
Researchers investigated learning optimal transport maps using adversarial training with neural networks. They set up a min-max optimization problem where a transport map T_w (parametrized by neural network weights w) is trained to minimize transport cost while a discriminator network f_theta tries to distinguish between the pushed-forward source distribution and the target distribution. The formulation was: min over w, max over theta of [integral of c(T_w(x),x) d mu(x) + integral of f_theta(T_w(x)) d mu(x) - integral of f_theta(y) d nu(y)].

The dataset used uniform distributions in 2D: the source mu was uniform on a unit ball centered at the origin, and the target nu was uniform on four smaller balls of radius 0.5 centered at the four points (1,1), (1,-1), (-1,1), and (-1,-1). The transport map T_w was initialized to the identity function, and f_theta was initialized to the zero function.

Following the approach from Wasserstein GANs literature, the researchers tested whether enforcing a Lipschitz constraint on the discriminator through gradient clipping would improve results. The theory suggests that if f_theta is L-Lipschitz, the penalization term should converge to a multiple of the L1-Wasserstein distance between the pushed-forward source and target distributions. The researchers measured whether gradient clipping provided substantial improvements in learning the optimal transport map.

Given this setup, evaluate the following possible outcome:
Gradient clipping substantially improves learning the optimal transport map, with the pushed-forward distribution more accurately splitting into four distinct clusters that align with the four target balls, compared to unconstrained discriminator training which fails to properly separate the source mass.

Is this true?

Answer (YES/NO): NO